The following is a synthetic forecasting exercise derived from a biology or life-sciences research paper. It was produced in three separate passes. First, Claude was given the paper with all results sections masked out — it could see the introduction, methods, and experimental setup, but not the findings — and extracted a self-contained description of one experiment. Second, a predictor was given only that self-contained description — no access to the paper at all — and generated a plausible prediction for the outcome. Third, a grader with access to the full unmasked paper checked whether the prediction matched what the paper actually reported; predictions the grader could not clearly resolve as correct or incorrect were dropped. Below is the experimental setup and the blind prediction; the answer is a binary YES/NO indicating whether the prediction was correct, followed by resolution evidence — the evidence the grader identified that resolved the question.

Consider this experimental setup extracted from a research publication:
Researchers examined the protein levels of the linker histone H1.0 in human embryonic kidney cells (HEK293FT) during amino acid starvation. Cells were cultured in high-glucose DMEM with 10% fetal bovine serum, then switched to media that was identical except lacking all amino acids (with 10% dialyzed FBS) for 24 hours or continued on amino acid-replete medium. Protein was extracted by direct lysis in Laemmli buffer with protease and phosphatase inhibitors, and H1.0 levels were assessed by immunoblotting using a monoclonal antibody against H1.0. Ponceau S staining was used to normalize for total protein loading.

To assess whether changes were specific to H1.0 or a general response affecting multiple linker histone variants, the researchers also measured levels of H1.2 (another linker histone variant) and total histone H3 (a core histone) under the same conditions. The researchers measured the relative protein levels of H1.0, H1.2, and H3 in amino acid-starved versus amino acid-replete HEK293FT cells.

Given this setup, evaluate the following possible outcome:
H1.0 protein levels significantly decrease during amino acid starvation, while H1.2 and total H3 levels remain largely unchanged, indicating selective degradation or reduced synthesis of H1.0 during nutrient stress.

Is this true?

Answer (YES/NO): NO